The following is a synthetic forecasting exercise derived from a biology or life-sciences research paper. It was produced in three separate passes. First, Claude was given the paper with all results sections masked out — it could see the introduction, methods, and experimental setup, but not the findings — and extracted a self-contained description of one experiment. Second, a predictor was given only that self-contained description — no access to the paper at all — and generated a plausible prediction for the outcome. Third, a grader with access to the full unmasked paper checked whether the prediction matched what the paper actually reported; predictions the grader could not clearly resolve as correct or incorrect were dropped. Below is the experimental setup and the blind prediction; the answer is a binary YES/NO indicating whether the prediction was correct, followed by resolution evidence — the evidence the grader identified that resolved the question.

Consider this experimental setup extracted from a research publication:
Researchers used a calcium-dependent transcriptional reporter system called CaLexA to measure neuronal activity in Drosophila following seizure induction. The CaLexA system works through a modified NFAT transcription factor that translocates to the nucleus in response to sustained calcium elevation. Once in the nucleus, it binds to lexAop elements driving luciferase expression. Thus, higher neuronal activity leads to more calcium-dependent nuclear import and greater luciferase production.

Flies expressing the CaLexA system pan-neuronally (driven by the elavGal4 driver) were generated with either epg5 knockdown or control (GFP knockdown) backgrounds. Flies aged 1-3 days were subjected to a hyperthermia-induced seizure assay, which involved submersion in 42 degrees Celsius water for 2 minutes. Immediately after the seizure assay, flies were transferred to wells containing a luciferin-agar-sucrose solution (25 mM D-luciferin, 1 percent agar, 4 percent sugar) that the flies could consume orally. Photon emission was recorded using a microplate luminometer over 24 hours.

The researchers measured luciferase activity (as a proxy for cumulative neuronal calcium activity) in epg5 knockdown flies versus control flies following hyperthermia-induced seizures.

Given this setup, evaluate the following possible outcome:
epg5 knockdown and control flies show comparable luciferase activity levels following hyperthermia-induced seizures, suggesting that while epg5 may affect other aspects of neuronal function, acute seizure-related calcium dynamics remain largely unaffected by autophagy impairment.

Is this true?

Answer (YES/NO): NO